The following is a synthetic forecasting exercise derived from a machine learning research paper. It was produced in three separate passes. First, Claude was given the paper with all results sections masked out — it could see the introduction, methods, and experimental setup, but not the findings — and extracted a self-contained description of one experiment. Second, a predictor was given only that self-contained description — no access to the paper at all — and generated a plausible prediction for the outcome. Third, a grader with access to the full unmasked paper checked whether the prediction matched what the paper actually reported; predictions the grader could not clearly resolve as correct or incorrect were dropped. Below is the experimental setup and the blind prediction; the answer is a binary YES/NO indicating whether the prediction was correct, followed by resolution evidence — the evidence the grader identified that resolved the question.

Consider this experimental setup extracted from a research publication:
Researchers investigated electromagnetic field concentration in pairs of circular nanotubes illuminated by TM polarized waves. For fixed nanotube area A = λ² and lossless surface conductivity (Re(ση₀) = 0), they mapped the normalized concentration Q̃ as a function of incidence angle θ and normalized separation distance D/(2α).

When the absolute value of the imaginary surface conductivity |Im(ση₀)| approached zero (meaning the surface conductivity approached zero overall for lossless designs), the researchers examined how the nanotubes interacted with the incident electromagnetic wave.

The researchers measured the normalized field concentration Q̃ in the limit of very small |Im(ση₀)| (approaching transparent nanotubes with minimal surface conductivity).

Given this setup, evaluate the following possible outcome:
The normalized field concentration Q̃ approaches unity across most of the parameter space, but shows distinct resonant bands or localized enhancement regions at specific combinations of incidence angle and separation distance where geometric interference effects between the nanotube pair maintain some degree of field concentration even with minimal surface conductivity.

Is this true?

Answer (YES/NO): NO